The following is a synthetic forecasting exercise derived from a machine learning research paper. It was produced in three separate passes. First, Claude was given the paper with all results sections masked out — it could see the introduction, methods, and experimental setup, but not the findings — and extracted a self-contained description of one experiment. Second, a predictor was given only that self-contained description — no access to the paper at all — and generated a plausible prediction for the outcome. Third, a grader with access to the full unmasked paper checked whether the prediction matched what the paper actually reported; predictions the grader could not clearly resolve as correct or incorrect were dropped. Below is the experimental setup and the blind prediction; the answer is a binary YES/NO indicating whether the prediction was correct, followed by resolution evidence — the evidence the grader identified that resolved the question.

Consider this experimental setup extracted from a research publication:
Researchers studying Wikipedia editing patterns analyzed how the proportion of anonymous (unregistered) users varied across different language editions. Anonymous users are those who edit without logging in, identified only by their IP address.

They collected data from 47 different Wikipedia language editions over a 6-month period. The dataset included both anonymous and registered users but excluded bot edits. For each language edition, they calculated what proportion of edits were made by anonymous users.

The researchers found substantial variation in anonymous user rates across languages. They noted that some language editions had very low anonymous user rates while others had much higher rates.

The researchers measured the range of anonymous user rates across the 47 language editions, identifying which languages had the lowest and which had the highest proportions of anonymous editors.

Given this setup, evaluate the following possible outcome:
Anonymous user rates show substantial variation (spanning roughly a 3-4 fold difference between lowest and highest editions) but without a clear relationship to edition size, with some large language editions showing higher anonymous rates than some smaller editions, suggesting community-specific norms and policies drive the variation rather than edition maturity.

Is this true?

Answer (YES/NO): NO